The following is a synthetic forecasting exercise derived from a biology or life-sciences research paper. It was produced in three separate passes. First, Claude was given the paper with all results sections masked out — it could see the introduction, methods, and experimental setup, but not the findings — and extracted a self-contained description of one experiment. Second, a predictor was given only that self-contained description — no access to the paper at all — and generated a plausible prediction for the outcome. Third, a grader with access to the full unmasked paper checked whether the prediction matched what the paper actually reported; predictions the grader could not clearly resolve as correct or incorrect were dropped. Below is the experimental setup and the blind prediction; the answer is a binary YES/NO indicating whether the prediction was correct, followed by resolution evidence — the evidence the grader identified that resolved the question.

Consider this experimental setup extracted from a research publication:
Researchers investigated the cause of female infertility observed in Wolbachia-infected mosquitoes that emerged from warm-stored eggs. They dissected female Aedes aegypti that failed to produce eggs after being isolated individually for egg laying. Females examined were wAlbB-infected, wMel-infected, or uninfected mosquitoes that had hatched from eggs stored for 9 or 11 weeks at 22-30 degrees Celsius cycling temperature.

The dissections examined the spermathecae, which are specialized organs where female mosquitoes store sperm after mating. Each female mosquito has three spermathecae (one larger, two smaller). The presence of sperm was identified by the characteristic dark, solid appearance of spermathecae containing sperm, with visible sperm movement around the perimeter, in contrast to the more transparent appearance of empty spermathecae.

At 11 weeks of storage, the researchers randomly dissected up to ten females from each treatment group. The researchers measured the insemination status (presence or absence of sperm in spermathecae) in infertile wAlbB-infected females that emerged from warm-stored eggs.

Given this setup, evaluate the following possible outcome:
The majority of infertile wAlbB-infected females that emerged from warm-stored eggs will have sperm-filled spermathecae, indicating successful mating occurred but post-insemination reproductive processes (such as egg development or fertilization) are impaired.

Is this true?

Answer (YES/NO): YES